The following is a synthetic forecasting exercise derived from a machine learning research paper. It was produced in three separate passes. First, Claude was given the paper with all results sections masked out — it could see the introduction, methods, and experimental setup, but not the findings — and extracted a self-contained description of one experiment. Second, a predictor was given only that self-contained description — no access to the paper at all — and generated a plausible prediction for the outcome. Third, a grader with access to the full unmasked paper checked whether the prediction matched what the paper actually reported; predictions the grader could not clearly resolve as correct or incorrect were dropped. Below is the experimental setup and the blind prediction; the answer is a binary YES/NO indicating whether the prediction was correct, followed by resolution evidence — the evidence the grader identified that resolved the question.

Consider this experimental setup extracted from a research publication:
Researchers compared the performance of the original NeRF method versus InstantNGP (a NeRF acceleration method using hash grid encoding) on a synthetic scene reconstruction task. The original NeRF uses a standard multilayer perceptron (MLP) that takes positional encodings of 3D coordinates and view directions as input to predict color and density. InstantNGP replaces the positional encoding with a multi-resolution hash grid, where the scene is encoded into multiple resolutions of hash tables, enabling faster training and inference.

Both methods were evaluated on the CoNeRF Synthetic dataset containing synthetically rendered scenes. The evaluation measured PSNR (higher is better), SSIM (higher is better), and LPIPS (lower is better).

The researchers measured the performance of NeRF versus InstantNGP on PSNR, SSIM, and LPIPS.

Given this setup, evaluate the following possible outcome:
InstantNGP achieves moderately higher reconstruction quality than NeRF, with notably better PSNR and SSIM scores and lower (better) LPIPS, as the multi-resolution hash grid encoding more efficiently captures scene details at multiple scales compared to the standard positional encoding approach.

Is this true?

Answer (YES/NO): NO